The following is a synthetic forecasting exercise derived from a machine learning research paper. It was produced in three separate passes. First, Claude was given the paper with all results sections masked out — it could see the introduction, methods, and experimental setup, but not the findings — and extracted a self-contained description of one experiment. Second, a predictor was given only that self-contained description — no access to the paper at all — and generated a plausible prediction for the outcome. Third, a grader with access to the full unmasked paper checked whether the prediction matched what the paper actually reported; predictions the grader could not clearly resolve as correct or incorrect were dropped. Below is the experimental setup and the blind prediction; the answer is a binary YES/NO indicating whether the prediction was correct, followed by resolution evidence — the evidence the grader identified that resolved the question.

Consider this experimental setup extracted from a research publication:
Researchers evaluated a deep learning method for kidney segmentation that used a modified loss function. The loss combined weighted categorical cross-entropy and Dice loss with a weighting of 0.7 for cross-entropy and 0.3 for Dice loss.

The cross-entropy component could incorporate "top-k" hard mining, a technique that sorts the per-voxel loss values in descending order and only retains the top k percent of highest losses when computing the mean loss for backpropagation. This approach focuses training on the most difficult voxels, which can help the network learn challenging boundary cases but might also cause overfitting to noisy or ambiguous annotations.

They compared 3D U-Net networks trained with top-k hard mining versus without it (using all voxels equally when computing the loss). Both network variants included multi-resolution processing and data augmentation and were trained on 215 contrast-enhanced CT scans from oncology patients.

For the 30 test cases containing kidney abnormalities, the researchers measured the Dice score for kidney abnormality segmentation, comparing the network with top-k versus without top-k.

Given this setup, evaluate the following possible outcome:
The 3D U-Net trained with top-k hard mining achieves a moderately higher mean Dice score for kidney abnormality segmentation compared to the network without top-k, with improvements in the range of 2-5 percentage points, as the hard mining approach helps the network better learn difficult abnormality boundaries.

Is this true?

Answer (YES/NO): YES